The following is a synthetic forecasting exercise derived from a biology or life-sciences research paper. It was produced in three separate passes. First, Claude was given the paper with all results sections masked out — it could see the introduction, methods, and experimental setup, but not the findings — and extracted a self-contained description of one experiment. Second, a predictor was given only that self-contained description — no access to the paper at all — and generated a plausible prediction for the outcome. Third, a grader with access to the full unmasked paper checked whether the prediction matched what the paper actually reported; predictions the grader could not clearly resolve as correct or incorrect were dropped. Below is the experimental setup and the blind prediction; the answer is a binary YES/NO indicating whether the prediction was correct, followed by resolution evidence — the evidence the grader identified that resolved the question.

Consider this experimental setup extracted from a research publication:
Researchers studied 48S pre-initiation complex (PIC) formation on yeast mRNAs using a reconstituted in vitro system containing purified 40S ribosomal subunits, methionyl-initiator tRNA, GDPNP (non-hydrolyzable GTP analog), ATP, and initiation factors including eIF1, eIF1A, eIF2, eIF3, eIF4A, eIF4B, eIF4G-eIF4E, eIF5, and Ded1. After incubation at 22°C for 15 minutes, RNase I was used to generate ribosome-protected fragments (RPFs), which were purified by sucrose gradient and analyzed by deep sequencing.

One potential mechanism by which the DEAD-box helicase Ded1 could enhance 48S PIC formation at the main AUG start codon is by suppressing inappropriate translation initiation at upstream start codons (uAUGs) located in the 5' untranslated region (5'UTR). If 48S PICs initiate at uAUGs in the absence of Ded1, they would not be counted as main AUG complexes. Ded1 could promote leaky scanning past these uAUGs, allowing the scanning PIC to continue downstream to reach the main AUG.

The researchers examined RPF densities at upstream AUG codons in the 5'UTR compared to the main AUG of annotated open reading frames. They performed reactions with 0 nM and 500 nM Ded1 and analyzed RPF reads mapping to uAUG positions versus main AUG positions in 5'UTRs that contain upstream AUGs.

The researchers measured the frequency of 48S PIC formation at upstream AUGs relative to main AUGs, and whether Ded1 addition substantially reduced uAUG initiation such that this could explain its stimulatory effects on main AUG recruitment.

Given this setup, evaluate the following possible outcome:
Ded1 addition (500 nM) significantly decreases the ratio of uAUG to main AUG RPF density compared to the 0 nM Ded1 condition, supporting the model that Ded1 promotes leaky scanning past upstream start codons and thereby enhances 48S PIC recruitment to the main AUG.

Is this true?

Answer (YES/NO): NO